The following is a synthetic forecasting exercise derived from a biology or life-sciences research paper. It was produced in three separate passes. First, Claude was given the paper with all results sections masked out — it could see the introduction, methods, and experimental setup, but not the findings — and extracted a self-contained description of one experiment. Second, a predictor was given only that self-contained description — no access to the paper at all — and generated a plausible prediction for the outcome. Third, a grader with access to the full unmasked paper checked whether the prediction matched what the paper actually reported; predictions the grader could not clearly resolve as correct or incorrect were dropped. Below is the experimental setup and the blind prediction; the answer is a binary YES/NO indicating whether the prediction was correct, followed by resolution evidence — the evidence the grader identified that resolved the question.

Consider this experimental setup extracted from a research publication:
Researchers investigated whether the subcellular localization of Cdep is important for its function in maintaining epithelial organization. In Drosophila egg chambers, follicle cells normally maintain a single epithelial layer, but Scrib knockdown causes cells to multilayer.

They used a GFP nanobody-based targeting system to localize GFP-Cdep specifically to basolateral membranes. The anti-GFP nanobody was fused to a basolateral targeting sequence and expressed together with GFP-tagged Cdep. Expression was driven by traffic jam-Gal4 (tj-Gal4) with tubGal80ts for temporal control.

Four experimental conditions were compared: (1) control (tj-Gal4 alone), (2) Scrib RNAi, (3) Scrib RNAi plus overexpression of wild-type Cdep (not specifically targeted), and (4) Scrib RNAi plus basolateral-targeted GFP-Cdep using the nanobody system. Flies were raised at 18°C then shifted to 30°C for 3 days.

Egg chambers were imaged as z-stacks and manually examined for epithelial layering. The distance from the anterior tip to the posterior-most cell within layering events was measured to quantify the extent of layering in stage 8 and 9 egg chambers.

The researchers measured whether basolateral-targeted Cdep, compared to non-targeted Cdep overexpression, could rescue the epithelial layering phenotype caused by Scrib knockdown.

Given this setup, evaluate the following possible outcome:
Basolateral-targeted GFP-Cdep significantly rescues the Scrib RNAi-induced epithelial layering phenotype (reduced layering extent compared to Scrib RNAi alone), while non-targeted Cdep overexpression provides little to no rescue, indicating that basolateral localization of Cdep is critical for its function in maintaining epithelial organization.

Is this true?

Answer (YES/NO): NO